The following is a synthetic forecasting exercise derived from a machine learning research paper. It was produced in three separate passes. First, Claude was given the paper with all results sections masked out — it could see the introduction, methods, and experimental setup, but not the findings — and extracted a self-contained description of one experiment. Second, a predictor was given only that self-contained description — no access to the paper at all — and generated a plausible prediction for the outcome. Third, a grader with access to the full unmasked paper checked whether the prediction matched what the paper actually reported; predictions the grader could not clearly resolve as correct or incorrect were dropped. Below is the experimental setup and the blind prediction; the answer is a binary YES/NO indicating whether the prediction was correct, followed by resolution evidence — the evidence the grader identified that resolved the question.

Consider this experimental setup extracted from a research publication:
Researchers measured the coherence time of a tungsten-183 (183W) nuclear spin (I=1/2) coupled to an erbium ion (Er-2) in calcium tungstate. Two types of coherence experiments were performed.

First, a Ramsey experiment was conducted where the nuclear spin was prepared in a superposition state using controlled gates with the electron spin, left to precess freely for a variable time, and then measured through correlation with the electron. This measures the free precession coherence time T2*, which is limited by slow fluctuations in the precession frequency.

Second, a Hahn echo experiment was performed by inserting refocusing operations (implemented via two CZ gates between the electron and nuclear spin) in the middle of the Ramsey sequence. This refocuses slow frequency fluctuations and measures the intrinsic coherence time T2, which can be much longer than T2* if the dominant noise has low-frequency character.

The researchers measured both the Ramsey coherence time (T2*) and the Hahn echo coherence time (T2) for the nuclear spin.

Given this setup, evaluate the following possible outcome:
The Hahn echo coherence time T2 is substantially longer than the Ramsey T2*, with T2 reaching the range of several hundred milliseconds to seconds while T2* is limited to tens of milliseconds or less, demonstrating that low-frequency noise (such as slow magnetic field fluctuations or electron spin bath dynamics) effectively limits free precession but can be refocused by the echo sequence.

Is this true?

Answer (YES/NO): YES